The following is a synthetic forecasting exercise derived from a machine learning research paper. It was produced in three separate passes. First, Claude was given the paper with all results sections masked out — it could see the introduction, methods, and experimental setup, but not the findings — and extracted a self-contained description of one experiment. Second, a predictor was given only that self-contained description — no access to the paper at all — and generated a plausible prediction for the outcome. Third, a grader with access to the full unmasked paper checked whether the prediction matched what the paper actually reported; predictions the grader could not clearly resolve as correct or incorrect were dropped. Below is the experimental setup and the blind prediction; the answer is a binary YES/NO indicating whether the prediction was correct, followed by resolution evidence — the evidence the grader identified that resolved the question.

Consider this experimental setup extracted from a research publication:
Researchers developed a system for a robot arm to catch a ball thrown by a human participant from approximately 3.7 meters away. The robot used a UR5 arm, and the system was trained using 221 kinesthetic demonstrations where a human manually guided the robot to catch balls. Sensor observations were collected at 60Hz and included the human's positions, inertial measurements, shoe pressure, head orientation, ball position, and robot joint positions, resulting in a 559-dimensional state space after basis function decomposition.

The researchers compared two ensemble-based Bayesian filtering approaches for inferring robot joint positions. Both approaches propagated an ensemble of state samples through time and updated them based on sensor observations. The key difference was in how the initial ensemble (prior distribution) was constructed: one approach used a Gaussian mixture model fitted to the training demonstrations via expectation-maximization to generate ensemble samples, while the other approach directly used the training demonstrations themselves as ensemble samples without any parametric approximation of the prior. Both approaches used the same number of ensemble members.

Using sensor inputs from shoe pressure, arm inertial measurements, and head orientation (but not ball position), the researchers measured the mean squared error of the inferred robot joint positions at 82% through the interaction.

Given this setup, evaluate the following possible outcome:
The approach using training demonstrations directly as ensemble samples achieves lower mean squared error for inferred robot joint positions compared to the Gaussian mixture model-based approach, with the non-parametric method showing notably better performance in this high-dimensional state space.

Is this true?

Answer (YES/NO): YES